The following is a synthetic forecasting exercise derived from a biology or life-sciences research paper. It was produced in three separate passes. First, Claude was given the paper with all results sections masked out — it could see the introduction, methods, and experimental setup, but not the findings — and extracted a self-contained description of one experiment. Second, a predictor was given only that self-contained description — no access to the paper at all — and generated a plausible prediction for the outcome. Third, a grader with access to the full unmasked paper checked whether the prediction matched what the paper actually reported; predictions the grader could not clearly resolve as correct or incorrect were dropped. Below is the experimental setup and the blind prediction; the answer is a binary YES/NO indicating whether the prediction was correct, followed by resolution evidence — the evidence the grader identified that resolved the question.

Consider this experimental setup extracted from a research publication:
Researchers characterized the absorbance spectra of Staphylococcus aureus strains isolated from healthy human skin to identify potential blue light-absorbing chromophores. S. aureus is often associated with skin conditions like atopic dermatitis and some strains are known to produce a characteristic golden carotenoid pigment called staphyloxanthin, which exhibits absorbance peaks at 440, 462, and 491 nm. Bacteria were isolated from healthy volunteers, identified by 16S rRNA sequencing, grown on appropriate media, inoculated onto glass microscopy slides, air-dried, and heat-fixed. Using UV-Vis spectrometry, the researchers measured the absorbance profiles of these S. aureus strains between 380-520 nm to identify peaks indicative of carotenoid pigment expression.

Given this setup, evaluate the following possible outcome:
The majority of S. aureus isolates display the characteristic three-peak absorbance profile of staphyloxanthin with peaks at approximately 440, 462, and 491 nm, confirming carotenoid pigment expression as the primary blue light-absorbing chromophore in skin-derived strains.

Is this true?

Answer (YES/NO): NO